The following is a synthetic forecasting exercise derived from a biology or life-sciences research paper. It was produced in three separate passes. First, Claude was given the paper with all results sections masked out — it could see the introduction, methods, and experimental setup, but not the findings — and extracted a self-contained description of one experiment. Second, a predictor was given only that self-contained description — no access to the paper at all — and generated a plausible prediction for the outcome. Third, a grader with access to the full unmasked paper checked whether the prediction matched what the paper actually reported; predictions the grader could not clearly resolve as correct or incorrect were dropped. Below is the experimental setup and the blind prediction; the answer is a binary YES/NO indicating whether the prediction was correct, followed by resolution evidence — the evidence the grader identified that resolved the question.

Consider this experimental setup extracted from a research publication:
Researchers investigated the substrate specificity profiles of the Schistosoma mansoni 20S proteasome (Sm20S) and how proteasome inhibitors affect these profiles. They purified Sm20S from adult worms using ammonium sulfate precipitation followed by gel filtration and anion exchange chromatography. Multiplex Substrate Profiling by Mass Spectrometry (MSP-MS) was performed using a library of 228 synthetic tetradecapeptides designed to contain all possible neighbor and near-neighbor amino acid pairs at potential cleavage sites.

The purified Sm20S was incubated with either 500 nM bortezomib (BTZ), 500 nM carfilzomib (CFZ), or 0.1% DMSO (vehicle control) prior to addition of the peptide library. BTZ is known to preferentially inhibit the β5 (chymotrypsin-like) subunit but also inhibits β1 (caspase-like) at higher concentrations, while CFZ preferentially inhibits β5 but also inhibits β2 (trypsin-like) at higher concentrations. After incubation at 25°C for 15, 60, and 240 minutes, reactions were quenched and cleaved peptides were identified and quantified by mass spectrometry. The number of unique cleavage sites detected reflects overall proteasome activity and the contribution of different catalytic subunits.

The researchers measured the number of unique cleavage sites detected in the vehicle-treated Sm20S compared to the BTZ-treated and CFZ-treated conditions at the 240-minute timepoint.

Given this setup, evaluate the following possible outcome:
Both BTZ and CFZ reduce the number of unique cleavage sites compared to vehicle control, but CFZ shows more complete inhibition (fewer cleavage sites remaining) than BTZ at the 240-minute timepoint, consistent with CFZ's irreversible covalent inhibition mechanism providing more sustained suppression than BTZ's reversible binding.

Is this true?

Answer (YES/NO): NO